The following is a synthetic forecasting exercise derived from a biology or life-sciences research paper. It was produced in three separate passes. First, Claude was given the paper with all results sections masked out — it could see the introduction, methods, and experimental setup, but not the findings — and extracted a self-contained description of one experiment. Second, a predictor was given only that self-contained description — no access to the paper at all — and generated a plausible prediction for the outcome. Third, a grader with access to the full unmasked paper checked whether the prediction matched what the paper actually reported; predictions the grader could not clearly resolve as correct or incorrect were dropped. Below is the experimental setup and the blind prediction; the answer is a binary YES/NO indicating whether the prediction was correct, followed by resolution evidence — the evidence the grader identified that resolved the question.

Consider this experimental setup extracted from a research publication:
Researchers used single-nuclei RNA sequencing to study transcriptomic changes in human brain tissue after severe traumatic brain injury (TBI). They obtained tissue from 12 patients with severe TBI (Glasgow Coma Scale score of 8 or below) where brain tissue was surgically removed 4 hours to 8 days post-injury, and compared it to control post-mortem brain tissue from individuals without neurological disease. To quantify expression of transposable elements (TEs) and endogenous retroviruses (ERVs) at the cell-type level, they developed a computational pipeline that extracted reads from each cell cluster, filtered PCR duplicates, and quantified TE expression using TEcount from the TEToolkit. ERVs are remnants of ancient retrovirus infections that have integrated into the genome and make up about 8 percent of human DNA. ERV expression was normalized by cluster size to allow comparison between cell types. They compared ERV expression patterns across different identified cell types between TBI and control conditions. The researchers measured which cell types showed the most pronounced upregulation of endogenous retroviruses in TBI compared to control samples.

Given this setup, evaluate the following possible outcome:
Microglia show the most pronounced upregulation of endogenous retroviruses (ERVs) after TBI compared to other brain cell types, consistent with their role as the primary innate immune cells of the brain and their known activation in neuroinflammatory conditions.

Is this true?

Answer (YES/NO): NO